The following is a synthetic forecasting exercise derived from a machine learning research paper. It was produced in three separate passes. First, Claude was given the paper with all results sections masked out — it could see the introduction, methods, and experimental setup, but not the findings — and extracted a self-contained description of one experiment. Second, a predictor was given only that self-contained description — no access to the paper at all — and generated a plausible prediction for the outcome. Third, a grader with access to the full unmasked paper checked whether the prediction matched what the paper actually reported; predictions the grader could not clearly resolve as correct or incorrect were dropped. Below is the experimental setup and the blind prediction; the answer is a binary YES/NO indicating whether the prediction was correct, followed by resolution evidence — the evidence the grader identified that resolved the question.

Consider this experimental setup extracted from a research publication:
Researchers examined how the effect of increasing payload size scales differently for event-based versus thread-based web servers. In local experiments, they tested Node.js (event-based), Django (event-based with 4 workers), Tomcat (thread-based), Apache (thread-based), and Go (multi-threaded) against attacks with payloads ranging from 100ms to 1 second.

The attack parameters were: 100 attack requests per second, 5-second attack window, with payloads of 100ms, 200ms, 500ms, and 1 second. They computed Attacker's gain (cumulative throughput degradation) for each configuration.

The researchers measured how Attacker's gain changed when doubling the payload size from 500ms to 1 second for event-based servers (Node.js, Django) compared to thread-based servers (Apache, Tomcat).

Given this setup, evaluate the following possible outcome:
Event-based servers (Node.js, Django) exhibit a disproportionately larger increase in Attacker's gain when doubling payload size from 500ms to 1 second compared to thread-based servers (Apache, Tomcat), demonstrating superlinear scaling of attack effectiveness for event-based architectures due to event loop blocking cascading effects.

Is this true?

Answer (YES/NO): YES